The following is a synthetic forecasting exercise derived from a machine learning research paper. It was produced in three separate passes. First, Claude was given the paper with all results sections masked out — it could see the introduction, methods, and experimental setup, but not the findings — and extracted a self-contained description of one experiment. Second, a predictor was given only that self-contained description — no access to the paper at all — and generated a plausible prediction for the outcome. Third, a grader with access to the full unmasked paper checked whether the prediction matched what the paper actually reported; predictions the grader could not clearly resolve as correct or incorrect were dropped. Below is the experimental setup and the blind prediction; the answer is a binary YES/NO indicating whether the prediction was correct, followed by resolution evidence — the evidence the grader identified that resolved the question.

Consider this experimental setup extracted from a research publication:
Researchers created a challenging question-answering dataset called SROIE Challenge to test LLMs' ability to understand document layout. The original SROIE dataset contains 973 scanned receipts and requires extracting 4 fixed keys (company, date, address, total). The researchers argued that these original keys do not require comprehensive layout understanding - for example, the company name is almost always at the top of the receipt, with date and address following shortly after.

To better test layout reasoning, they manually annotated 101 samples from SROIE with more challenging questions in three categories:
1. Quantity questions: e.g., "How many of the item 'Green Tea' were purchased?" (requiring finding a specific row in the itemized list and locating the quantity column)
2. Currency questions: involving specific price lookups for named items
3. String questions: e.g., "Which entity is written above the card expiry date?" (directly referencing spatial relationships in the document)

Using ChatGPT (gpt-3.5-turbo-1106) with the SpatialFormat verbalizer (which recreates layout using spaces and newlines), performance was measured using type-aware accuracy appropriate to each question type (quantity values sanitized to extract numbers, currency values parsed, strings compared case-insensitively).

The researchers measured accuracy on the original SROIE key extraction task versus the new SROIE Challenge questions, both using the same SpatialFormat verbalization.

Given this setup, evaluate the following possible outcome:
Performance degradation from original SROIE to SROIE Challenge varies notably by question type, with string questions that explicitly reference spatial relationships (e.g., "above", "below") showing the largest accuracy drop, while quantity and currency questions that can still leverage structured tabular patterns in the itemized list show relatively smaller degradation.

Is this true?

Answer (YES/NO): NO